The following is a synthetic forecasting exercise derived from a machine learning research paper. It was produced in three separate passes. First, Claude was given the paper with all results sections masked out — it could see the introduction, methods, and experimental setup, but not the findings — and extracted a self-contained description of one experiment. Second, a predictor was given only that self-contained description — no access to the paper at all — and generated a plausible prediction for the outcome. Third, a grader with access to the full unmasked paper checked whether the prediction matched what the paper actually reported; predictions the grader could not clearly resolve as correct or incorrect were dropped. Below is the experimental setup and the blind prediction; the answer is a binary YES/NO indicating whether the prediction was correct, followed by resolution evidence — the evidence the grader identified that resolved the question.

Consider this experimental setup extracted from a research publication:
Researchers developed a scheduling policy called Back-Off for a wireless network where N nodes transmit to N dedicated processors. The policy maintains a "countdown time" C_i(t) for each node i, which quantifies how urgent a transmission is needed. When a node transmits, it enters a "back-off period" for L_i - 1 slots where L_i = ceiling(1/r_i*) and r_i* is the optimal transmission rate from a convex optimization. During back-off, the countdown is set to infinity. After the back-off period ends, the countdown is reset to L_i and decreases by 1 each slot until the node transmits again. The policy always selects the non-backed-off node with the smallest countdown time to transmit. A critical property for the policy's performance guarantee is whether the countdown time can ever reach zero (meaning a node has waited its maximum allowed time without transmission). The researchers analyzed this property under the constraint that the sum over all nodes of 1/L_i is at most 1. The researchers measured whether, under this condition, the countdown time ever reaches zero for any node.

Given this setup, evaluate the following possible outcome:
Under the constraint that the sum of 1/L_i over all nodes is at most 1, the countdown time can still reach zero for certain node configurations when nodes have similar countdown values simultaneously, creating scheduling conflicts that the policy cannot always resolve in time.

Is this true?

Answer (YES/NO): NO